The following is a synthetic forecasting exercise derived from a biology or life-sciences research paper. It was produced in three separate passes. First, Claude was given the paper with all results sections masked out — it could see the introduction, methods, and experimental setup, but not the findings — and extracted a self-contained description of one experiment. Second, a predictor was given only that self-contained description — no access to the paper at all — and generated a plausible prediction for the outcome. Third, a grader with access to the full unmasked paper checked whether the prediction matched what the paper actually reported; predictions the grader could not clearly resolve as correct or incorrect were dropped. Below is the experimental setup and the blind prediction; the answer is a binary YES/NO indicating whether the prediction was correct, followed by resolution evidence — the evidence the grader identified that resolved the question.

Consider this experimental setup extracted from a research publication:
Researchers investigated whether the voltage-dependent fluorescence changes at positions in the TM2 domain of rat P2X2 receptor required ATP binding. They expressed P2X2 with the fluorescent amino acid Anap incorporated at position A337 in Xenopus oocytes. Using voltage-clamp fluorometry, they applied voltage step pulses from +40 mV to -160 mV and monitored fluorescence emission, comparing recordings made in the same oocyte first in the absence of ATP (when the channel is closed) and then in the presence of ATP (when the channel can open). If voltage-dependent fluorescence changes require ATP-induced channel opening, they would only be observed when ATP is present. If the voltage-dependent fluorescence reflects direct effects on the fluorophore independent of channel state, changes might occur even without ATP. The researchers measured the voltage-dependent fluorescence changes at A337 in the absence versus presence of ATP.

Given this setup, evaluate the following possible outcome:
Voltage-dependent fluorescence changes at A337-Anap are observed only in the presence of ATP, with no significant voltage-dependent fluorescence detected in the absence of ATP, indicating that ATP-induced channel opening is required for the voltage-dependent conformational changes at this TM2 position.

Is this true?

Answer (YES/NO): NO